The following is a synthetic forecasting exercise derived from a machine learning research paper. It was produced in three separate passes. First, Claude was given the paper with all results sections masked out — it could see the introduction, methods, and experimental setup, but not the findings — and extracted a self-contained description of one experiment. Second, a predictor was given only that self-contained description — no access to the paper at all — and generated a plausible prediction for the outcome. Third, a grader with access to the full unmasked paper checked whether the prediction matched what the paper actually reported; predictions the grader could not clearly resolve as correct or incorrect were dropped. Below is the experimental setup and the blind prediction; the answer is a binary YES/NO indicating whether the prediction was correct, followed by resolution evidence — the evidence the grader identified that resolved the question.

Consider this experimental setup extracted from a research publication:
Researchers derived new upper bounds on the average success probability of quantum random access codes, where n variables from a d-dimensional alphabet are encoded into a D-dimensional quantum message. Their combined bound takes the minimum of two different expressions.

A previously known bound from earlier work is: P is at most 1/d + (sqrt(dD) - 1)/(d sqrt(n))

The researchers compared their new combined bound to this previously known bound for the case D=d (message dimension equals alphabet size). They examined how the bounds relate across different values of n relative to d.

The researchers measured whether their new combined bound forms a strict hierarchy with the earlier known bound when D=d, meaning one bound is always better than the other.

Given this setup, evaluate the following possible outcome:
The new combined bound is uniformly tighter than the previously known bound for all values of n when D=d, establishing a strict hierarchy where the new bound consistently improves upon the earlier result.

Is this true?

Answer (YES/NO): NO